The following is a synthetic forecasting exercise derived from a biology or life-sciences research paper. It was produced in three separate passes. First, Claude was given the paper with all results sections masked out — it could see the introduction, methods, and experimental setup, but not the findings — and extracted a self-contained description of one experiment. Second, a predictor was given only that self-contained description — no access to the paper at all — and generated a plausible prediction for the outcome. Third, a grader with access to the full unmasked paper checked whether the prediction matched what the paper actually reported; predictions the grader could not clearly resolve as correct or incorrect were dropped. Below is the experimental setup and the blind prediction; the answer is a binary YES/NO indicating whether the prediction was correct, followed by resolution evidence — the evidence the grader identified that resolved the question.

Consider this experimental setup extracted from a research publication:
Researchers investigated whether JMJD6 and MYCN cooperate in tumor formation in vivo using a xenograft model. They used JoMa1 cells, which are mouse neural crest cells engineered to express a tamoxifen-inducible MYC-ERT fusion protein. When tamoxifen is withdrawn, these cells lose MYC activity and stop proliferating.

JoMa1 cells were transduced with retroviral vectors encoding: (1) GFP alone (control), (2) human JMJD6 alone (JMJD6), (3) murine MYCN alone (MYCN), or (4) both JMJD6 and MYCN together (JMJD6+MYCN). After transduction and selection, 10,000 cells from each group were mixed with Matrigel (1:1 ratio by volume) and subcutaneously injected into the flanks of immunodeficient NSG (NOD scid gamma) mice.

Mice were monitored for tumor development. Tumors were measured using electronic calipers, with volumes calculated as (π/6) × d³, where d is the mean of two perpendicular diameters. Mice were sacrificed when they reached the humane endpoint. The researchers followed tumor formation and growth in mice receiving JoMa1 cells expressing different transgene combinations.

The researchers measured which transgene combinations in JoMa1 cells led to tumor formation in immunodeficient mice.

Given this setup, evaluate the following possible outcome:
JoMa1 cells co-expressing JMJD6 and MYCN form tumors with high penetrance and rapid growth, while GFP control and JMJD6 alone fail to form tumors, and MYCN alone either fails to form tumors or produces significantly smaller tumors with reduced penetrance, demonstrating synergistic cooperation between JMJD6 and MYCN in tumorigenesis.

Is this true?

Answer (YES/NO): NO